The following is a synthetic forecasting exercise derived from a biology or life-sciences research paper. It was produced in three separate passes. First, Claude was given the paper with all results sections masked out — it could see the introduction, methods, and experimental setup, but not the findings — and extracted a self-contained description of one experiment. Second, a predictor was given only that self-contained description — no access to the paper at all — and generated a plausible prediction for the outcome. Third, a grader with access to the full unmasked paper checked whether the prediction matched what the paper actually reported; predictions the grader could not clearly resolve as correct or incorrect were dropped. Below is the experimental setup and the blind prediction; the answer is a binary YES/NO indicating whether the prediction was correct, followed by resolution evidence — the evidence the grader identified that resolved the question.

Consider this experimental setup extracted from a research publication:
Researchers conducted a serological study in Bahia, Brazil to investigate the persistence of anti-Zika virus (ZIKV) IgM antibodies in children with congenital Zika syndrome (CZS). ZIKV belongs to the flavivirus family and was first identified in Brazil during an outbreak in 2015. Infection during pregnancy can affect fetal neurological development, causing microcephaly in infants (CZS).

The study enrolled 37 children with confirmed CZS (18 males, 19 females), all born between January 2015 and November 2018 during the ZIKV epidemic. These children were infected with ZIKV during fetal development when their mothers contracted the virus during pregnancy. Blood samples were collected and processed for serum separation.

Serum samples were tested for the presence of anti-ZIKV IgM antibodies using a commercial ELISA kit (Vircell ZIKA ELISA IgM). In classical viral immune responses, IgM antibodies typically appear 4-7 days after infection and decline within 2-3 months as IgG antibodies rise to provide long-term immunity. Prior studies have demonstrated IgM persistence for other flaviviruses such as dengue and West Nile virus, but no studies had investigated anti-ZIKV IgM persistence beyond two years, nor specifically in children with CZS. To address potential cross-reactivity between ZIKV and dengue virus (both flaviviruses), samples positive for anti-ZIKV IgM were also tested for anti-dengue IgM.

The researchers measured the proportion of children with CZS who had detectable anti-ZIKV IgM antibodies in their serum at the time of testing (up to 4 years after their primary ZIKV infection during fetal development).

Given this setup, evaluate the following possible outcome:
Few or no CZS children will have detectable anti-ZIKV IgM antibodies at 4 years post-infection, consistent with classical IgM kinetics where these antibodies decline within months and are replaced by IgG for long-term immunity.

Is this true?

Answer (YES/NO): NO